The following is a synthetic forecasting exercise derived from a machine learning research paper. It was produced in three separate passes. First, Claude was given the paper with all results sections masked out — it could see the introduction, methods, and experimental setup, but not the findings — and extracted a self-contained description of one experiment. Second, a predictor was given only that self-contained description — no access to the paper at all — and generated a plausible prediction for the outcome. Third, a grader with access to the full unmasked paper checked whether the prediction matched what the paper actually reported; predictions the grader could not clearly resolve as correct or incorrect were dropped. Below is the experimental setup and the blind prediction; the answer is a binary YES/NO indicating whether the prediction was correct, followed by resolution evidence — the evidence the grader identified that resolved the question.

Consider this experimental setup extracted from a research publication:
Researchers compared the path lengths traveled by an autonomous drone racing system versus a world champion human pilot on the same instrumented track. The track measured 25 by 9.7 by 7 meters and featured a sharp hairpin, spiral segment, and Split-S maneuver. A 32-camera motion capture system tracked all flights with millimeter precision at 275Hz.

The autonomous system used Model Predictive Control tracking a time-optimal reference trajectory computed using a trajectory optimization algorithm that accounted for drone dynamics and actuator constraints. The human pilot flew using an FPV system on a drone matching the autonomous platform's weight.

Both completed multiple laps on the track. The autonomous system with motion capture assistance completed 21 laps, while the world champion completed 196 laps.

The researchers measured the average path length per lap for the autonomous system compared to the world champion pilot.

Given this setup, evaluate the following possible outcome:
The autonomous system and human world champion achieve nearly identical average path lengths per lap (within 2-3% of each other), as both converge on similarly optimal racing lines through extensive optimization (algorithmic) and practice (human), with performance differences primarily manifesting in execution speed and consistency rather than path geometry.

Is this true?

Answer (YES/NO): NO